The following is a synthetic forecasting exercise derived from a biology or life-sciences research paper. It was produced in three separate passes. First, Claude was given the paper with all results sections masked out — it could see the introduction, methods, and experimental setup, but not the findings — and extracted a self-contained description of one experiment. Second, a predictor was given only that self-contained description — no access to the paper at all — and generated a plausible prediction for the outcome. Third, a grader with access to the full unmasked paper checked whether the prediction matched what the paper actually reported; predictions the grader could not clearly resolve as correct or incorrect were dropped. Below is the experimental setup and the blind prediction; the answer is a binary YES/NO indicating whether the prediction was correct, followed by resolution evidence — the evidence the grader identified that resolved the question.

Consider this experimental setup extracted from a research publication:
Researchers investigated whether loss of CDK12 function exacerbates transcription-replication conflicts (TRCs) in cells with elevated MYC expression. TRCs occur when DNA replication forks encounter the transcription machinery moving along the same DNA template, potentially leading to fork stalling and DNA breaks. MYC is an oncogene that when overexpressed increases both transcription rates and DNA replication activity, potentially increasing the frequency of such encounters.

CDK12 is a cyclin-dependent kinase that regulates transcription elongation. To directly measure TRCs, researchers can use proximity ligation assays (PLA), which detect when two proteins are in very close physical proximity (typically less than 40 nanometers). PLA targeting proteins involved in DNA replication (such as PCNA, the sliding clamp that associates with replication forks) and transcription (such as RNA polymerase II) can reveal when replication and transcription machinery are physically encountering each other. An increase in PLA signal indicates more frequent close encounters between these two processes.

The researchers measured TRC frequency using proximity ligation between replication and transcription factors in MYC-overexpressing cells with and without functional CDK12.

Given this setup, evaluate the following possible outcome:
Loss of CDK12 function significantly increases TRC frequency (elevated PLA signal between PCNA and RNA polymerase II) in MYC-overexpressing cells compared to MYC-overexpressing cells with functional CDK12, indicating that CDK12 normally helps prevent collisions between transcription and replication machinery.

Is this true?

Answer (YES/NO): YES